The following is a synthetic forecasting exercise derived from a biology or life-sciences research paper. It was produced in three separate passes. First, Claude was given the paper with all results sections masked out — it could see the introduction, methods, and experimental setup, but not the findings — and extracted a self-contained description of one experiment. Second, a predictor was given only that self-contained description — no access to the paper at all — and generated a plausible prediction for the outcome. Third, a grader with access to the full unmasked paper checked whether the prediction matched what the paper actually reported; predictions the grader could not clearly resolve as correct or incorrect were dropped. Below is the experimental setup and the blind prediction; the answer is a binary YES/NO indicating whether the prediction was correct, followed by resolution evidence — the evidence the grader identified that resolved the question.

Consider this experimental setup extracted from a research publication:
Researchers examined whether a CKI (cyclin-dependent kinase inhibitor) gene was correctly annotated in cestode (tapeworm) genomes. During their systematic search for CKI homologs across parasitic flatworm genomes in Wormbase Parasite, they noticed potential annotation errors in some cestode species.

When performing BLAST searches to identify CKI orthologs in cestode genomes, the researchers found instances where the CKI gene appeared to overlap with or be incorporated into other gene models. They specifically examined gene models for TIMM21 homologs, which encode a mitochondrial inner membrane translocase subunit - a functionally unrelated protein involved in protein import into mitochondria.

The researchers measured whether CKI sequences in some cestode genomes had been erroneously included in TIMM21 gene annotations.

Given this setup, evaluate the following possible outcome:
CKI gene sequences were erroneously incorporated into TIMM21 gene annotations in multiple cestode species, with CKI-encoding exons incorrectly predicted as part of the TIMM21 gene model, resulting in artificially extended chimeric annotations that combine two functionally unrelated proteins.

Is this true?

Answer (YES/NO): YES